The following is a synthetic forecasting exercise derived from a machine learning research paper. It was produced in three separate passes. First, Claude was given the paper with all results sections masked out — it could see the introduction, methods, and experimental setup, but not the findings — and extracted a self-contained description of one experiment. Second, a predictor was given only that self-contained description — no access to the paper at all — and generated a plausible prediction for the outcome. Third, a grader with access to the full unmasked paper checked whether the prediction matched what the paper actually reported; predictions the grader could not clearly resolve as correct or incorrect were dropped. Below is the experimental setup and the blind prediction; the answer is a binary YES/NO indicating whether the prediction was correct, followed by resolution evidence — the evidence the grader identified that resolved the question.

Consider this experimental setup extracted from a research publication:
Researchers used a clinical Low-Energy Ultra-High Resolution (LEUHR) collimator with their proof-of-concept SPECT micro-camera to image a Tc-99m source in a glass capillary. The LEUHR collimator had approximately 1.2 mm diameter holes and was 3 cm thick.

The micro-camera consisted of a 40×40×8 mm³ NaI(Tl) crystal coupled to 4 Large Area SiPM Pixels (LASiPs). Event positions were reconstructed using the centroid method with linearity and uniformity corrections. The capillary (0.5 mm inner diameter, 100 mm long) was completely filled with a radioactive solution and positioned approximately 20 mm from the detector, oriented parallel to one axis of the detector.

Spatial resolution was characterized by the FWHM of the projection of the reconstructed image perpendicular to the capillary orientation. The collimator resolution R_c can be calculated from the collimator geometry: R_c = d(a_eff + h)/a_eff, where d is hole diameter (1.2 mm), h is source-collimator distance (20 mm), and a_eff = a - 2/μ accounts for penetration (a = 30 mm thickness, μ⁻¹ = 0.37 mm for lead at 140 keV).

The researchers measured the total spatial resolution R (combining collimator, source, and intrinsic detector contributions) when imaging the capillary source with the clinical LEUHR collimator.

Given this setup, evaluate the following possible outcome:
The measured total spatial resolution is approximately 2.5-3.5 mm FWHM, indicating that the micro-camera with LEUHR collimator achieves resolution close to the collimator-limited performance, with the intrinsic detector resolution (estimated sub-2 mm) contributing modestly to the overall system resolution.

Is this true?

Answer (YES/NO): YES